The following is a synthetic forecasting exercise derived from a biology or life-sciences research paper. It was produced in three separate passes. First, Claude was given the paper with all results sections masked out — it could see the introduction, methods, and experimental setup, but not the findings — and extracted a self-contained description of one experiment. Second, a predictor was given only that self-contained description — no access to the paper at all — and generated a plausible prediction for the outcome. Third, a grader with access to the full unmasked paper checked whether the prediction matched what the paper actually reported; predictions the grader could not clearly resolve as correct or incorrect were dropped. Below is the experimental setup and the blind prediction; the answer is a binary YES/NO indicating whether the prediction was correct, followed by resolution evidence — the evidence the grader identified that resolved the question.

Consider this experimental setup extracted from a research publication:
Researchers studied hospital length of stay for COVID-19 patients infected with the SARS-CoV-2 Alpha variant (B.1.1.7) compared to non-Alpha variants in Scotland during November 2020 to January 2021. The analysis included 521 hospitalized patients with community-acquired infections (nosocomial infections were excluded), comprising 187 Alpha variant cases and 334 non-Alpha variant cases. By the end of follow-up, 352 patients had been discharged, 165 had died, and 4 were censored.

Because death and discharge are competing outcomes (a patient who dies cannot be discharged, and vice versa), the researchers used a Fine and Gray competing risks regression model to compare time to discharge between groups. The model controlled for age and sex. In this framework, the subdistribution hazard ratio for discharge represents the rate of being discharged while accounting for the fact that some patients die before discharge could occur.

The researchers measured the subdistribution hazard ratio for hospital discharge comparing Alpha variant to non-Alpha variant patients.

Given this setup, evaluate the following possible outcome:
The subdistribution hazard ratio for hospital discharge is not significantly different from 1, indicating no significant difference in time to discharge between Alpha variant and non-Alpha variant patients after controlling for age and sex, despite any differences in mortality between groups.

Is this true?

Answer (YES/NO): YES